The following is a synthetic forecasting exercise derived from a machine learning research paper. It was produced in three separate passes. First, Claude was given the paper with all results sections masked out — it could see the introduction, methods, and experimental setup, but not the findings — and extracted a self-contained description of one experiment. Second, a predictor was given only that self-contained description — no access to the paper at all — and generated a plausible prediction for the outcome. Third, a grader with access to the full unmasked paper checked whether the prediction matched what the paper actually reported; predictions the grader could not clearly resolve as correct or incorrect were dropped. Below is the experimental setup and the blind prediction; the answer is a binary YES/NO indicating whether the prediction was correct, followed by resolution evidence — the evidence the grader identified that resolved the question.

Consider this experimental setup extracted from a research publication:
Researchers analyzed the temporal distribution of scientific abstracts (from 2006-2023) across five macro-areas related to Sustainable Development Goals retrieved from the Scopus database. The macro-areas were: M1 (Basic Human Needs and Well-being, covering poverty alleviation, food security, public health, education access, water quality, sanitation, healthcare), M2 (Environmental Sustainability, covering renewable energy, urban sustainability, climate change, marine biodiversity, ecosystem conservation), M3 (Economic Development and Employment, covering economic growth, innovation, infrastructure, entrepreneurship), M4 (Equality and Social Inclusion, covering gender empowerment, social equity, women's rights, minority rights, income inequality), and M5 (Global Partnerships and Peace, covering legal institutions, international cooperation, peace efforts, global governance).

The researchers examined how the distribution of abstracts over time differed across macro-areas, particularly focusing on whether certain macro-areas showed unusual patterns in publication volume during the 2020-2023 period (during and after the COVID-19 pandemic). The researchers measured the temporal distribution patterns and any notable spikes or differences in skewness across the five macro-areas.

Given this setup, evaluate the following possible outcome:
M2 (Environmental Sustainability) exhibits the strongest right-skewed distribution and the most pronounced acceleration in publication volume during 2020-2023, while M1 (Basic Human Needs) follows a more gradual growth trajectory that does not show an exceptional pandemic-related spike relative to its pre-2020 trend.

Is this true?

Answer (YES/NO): NO